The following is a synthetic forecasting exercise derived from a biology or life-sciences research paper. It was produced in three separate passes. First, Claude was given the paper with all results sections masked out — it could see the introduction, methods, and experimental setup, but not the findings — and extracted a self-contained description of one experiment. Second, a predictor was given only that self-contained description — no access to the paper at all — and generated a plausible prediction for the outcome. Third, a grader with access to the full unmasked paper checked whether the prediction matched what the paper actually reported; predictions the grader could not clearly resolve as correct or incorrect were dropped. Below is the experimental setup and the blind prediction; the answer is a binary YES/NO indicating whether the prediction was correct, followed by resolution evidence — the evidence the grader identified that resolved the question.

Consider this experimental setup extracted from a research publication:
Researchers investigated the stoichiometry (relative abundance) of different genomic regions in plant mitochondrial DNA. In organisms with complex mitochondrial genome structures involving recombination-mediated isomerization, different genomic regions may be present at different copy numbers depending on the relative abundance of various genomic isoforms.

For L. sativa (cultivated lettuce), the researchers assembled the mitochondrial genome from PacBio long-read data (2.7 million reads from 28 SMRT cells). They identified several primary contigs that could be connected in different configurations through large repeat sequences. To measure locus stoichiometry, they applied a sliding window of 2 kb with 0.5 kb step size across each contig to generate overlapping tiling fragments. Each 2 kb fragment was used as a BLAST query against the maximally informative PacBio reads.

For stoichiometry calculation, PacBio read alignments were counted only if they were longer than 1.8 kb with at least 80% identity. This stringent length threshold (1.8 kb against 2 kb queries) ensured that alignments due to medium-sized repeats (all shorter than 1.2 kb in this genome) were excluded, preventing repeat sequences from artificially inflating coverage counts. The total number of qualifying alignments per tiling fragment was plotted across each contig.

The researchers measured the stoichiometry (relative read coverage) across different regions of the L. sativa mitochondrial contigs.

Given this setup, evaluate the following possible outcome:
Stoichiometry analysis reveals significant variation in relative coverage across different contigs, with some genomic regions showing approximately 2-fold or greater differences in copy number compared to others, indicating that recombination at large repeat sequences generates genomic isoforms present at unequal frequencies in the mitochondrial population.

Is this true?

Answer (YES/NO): NO